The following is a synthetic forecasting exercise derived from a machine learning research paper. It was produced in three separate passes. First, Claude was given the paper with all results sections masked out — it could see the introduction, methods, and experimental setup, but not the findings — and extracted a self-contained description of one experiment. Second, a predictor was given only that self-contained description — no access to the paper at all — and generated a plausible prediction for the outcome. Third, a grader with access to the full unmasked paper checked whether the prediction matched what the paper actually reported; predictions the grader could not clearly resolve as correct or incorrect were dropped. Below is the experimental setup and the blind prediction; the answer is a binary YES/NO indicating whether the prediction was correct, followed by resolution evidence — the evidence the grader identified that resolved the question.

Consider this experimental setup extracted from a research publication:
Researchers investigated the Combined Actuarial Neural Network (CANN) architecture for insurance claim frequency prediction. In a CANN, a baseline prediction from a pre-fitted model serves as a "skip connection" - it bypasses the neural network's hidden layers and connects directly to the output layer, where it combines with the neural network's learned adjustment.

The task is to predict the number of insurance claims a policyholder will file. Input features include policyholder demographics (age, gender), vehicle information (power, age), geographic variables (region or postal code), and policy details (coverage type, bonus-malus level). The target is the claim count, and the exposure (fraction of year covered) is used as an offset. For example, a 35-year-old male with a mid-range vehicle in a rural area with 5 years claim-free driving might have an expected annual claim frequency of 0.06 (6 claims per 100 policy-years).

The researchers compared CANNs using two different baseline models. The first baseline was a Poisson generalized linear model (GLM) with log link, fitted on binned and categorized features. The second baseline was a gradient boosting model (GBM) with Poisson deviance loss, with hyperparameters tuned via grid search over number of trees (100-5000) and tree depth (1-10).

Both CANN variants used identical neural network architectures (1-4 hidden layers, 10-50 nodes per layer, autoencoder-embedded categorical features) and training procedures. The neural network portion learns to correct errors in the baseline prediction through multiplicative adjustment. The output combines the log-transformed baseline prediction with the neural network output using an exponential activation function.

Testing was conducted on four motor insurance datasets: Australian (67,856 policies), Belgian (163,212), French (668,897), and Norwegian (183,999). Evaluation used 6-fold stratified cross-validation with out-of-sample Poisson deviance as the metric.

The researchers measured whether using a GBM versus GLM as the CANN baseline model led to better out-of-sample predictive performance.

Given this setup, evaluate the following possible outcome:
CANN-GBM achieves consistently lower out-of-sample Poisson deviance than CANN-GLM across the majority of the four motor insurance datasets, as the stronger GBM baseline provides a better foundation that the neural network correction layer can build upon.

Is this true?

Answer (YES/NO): YES